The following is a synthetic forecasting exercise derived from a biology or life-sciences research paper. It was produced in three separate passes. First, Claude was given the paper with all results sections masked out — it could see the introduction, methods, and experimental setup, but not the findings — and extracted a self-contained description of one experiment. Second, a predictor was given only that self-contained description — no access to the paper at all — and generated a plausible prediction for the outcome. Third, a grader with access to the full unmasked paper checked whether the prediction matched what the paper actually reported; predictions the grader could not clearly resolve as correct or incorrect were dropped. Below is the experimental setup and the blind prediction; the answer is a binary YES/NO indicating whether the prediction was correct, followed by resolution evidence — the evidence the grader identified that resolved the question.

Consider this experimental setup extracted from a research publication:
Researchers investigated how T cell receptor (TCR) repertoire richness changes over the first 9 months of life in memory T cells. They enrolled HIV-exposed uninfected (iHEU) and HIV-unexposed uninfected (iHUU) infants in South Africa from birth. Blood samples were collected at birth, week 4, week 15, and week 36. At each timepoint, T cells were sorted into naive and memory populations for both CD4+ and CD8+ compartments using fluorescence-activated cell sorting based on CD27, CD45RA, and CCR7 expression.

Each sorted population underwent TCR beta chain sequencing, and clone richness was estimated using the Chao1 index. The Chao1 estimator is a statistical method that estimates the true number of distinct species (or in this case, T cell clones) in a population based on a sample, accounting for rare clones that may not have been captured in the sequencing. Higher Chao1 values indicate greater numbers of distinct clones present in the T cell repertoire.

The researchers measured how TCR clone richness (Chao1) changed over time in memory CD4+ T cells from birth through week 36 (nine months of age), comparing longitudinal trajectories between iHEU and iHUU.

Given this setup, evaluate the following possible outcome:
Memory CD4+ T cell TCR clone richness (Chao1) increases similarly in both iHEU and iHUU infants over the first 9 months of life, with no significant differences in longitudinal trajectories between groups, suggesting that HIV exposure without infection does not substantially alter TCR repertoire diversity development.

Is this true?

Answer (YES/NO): NO